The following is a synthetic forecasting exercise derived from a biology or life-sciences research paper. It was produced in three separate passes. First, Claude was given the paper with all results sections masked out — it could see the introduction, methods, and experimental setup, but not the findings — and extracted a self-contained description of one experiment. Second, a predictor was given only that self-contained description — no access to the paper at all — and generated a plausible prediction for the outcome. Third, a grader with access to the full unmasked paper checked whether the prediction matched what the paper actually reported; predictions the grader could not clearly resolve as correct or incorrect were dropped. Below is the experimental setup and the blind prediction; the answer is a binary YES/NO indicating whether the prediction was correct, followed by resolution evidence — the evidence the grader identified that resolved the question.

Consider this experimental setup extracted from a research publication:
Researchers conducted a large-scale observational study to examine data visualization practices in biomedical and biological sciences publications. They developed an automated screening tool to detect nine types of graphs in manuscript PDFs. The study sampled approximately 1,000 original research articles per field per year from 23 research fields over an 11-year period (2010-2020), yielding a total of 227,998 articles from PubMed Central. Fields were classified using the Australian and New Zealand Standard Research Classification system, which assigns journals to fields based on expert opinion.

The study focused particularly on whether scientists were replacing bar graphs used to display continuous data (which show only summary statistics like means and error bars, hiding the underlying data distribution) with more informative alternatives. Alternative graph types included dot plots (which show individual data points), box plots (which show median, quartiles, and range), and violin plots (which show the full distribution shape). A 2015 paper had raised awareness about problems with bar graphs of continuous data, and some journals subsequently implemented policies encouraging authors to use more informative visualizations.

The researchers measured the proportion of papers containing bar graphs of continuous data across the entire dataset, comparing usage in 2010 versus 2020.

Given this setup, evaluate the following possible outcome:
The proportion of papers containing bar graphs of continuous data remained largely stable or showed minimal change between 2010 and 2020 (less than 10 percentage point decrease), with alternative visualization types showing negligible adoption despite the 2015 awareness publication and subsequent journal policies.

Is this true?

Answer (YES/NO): NO